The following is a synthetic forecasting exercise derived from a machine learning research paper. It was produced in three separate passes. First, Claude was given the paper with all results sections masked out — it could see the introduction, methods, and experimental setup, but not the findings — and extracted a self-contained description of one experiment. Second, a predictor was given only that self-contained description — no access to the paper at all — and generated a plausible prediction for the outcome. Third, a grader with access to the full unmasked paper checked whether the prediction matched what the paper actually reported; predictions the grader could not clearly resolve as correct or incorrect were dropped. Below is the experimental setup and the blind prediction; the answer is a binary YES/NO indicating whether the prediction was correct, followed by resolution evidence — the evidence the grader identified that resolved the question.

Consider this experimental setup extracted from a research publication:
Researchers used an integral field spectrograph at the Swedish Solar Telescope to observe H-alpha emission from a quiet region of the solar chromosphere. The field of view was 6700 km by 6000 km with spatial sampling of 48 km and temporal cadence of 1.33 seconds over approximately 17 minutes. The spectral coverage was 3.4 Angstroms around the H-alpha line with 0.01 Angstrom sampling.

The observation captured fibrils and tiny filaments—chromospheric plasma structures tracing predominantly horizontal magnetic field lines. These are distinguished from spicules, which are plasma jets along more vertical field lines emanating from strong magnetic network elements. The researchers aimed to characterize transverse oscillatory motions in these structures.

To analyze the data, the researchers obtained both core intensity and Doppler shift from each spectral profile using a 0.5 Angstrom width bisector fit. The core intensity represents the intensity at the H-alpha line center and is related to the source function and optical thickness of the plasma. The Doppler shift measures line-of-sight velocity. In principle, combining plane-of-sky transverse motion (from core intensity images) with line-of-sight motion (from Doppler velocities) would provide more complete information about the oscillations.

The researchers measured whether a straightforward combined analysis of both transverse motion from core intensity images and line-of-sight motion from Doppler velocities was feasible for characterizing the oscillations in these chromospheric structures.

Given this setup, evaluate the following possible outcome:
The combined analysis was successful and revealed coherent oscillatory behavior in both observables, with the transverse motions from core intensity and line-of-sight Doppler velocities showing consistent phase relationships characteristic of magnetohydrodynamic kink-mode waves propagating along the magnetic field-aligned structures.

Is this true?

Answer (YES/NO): NO